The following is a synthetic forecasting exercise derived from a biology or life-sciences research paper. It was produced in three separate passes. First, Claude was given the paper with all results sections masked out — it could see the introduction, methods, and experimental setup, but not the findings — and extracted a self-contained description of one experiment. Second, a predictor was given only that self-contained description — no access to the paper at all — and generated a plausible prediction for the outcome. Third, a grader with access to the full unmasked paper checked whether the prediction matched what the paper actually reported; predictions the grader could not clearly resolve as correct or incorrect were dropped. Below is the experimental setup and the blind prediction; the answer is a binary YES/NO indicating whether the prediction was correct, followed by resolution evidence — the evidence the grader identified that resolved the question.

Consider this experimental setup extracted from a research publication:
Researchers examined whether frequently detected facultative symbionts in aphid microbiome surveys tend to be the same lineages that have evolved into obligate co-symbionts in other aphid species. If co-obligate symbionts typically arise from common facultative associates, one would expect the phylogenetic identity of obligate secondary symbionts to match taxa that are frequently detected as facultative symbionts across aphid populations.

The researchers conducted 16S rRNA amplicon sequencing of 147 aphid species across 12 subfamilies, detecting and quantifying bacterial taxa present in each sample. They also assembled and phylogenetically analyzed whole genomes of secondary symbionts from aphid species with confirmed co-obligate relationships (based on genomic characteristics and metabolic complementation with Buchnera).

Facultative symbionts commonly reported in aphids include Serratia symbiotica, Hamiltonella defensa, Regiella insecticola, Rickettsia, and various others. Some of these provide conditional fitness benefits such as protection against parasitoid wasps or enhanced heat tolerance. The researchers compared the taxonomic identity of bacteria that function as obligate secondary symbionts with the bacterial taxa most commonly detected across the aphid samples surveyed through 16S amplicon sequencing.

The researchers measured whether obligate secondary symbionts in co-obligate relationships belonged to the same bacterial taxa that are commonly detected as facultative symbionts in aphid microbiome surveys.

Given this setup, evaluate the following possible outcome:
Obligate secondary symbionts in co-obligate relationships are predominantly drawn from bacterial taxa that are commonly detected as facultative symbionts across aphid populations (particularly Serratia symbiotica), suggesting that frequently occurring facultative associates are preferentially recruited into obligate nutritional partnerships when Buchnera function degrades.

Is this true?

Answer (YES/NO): YES